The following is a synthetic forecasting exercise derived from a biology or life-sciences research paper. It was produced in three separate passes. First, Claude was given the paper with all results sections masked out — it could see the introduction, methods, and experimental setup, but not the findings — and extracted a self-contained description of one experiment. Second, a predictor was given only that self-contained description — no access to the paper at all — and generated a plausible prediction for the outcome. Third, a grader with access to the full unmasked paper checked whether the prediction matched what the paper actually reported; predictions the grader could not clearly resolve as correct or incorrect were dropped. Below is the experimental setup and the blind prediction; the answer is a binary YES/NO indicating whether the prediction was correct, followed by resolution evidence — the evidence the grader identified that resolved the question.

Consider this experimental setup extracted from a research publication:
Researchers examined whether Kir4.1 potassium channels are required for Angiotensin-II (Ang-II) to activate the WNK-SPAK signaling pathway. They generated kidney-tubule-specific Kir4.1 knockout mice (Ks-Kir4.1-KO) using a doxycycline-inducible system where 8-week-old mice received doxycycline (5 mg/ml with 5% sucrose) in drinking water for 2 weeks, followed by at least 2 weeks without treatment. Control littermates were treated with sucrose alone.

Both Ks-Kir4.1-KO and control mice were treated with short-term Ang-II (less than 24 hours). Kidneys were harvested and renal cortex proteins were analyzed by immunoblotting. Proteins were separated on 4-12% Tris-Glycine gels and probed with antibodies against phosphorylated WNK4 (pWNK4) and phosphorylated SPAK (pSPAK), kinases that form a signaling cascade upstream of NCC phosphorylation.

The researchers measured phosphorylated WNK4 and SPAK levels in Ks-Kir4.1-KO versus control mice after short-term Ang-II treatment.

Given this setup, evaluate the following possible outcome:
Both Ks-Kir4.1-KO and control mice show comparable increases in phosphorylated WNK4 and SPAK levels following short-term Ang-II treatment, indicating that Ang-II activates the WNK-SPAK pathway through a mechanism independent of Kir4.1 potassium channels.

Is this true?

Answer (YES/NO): NO